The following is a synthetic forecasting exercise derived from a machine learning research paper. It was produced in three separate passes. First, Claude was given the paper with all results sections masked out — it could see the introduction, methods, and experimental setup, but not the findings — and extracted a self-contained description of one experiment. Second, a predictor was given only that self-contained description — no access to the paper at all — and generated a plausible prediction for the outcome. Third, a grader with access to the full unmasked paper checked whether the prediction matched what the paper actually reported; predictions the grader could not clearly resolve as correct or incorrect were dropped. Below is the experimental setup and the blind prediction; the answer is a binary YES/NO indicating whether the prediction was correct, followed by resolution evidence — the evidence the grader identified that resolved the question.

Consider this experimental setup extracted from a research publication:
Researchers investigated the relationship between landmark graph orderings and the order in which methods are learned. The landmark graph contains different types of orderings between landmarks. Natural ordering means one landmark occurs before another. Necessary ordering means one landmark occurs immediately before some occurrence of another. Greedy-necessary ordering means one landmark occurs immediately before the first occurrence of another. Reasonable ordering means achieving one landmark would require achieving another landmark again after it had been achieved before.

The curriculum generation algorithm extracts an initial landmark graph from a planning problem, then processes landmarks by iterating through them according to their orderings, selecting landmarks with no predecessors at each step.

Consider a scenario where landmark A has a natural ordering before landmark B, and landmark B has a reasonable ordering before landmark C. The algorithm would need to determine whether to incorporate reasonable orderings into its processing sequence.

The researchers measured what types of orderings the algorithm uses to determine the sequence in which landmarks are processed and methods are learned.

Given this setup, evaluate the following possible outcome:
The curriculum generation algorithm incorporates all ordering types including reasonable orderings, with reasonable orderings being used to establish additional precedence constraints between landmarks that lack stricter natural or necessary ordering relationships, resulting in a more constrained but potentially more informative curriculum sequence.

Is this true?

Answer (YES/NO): NO